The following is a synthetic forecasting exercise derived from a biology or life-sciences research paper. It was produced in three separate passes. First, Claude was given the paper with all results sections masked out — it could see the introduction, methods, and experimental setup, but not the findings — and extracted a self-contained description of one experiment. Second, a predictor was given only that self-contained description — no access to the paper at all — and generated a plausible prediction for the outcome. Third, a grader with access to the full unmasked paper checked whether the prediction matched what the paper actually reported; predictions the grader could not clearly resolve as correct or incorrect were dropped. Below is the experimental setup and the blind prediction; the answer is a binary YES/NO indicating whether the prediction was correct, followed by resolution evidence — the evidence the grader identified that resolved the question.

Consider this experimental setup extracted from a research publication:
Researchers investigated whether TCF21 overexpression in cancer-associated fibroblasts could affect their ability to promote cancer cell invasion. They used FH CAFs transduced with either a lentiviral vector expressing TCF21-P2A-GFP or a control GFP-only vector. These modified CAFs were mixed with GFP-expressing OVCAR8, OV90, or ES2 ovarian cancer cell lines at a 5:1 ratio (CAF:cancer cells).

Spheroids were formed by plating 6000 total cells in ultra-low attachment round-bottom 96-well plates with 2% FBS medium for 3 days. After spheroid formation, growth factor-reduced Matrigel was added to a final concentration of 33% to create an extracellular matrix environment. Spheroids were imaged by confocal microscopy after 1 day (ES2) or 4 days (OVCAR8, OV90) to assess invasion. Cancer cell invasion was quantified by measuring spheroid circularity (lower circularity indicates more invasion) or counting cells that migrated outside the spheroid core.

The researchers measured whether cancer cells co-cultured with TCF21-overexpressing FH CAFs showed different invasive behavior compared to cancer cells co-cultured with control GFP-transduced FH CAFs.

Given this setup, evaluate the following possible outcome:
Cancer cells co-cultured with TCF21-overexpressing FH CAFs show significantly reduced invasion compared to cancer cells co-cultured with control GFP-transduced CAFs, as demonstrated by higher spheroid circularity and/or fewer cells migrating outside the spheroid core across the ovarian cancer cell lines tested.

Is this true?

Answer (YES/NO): YES